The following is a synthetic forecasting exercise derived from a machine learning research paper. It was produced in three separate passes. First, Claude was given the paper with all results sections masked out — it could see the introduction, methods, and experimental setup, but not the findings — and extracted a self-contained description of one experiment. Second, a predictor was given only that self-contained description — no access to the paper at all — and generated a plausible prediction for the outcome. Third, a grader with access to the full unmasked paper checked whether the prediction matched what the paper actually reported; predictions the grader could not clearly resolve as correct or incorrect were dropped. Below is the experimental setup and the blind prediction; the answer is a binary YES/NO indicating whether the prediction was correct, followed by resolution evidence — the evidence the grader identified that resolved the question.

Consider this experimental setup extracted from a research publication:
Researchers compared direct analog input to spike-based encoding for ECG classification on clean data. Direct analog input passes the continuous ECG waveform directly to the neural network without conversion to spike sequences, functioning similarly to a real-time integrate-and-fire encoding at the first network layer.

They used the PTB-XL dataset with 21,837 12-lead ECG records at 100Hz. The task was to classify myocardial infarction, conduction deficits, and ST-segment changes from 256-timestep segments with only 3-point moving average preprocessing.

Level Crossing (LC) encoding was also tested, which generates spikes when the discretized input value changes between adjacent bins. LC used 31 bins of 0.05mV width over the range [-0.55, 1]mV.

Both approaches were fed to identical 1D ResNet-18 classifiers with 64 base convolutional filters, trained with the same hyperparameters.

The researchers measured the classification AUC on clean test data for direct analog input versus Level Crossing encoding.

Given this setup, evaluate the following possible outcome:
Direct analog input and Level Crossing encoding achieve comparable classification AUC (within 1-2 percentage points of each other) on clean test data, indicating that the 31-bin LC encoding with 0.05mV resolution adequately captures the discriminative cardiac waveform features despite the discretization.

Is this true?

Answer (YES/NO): YES